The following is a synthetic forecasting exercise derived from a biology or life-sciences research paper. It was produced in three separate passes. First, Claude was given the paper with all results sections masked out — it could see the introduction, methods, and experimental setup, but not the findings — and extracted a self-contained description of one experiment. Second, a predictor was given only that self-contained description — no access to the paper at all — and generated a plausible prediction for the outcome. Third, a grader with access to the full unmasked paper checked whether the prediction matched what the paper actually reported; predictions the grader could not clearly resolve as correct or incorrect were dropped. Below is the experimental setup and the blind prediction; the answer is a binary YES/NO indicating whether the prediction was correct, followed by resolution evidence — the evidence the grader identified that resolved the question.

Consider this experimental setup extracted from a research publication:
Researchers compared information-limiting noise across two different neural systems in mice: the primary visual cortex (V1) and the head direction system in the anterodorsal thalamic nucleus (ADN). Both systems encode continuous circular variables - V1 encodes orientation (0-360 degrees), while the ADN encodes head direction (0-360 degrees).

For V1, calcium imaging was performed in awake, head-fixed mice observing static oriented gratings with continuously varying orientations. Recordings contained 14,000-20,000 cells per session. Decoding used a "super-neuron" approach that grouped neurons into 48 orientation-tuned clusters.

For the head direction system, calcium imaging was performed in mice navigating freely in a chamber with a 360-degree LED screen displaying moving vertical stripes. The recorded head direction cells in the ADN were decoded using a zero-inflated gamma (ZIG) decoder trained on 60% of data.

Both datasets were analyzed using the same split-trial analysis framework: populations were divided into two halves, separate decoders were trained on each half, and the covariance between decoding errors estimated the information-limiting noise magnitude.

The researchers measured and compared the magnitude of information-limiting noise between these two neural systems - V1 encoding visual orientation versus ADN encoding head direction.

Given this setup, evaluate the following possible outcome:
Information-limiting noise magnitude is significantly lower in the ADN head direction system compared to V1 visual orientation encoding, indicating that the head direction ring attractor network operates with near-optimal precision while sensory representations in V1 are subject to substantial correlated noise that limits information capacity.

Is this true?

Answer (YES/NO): NO